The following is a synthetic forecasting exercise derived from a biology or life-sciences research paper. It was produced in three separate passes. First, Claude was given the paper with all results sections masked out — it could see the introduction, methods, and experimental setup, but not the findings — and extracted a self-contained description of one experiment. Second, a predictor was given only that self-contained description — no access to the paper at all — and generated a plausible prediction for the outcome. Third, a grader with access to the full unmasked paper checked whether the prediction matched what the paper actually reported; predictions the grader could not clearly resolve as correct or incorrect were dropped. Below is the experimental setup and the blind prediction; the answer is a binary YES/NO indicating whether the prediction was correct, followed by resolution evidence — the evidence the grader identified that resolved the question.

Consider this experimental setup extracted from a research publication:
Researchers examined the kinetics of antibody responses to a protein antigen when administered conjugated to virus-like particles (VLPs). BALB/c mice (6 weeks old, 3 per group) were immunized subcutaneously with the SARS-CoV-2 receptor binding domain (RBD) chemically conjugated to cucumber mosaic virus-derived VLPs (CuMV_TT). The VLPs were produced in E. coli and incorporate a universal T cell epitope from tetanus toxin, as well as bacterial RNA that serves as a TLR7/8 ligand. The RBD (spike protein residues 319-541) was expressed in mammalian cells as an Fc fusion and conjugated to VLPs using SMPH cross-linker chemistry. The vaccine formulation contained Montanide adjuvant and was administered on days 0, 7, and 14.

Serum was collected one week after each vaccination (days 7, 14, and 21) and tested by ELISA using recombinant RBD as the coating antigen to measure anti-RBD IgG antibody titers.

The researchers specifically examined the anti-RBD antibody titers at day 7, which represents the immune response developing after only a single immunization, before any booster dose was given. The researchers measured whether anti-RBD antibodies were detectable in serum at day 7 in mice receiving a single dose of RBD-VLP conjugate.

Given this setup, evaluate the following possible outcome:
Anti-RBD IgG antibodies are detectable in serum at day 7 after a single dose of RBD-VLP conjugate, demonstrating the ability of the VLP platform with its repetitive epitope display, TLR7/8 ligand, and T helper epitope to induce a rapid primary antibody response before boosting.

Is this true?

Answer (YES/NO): YES